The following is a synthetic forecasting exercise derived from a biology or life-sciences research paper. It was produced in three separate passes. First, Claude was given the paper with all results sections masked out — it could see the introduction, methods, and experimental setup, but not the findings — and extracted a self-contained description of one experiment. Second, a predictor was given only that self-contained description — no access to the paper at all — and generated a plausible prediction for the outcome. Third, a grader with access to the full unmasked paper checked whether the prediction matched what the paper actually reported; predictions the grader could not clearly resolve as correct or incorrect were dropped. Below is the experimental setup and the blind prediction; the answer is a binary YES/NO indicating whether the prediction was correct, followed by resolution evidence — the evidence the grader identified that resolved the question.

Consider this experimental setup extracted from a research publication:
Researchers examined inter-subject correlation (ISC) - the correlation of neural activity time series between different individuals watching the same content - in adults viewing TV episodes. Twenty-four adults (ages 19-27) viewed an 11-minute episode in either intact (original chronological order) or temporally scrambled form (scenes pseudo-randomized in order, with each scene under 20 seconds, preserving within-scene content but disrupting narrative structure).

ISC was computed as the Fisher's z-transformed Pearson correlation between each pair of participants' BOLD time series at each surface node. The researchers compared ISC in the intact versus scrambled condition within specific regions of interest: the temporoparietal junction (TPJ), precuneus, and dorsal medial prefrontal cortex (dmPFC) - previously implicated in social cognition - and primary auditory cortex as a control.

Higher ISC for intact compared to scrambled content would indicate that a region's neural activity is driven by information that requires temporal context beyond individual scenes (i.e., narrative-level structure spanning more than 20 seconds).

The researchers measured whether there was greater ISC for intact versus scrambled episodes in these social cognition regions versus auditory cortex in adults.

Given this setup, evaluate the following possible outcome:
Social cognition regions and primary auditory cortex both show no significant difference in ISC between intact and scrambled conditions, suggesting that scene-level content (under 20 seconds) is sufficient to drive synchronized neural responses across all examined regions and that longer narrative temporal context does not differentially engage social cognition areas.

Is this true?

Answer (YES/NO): NO